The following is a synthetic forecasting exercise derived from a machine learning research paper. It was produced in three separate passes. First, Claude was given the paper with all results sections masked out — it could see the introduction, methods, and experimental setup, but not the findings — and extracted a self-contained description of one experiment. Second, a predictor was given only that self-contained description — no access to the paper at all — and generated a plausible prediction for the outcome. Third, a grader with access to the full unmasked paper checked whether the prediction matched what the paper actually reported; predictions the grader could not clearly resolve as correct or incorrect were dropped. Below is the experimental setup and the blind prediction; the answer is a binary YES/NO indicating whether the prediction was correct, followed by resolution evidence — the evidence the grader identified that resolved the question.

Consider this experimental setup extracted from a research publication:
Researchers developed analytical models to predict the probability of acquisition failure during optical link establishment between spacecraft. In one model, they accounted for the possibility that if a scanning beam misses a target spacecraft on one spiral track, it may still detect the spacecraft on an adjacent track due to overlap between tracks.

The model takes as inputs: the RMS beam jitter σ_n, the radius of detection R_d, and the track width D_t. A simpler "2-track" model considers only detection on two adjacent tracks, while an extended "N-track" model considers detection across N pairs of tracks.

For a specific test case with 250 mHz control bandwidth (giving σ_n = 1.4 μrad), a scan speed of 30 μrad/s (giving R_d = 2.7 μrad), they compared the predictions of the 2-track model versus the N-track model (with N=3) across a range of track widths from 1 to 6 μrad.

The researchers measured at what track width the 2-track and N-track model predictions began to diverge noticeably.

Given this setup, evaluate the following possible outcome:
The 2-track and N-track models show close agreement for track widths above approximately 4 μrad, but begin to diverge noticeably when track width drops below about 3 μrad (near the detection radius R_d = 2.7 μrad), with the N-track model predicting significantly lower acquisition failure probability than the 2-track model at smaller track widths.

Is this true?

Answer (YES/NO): YES